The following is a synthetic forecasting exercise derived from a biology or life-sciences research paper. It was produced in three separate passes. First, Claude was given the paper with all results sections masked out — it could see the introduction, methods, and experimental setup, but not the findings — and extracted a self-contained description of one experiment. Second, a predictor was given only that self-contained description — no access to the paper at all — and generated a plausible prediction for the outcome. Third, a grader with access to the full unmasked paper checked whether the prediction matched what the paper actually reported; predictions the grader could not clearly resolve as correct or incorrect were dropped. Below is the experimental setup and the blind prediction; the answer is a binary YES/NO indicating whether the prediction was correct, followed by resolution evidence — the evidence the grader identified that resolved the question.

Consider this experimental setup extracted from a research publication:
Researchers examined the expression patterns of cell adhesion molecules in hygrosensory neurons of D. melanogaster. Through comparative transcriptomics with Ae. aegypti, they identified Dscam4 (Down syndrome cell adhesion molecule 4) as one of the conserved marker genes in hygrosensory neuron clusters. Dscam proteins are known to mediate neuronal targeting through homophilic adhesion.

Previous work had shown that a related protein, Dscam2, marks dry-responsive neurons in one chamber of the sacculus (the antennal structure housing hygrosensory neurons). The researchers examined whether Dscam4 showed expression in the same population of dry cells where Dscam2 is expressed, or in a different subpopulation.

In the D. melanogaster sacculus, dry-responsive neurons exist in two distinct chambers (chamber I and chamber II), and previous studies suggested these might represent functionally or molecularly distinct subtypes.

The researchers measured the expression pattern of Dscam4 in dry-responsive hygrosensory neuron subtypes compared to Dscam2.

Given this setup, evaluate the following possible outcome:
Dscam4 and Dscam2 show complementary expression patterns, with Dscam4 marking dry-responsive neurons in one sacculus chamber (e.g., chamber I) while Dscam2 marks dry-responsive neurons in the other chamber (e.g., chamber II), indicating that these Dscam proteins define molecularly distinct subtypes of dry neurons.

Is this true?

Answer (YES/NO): YES